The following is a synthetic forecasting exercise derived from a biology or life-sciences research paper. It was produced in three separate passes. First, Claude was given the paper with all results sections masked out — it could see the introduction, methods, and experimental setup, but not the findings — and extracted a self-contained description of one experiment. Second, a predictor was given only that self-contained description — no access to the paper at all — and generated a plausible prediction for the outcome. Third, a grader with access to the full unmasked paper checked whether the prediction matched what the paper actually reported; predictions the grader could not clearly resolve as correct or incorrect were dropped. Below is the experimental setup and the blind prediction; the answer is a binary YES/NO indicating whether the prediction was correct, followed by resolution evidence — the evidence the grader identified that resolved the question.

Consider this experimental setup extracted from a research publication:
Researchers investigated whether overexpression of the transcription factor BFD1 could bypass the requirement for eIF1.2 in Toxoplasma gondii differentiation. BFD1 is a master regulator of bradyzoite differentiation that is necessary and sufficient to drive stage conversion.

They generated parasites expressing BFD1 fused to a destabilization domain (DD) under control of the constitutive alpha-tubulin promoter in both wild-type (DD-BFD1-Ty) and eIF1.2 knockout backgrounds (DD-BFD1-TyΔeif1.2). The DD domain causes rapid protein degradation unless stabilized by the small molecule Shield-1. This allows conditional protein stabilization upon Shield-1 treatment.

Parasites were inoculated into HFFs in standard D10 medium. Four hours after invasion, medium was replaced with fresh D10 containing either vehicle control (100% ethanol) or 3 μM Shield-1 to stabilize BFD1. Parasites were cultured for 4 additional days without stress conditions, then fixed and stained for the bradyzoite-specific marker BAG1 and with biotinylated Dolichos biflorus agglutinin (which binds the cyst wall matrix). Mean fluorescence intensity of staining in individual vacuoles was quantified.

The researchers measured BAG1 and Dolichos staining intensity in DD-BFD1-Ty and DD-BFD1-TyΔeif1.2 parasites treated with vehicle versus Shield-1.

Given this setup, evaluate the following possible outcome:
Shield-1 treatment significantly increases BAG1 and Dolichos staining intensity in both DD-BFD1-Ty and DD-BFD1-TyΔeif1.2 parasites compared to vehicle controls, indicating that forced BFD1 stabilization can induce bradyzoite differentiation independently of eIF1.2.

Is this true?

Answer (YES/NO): YES